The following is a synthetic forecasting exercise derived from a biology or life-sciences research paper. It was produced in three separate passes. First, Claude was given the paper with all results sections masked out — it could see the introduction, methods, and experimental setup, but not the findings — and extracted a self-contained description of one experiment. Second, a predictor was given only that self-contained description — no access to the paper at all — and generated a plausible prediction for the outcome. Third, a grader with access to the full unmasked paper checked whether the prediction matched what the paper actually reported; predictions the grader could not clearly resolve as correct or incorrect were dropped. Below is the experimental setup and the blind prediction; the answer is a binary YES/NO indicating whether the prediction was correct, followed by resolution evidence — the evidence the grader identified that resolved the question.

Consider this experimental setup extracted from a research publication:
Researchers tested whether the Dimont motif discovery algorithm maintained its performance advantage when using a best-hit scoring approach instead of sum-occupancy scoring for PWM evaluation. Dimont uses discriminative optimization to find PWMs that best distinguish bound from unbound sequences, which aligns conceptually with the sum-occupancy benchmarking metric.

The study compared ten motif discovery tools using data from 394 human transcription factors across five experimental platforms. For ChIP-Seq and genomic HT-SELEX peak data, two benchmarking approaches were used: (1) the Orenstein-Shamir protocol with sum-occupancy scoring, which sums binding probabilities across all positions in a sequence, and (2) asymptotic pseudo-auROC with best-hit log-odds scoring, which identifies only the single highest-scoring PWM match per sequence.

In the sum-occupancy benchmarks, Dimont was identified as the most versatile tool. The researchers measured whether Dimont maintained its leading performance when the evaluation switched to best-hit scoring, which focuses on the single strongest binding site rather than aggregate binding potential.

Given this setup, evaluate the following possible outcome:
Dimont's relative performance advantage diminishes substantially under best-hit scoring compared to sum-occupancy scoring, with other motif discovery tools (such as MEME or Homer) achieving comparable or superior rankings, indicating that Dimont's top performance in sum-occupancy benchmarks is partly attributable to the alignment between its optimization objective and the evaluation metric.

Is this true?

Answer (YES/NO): YES